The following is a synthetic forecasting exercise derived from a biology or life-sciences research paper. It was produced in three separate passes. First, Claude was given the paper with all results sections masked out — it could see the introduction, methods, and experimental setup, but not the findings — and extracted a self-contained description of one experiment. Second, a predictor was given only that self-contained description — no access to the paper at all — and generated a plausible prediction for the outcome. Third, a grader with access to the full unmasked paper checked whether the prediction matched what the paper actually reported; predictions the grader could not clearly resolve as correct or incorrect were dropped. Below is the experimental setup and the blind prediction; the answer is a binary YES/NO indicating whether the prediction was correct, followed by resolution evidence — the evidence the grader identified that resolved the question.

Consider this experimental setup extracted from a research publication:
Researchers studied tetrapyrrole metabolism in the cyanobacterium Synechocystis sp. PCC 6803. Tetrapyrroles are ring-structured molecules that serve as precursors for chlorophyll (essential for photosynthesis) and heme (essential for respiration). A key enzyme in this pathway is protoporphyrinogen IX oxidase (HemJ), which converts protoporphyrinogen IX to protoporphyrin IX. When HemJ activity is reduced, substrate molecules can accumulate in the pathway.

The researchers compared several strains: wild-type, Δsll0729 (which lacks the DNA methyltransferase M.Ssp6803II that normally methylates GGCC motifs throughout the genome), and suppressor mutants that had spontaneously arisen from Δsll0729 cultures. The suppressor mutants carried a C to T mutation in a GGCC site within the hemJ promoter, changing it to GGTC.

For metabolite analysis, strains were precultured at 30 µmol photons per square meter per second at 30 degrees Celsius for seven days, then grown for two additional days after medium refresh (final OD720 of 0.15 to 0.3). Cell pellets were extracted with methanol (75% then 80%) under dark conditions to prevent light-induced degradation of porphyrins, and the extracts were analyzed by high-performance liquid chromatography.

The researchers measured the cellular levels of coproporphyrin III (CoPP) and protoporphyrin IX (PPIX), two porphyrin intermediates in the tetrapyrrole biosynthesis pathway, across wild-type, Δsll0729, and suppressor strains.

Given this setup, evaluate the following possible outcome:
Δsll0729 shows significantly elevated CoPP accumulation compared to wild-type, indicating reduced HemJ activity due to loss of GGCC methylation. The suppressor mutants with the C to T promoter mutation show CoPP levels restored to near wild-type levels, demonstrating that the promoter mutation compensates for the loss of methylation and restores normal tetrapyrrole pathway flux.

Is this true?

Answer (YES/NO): YES